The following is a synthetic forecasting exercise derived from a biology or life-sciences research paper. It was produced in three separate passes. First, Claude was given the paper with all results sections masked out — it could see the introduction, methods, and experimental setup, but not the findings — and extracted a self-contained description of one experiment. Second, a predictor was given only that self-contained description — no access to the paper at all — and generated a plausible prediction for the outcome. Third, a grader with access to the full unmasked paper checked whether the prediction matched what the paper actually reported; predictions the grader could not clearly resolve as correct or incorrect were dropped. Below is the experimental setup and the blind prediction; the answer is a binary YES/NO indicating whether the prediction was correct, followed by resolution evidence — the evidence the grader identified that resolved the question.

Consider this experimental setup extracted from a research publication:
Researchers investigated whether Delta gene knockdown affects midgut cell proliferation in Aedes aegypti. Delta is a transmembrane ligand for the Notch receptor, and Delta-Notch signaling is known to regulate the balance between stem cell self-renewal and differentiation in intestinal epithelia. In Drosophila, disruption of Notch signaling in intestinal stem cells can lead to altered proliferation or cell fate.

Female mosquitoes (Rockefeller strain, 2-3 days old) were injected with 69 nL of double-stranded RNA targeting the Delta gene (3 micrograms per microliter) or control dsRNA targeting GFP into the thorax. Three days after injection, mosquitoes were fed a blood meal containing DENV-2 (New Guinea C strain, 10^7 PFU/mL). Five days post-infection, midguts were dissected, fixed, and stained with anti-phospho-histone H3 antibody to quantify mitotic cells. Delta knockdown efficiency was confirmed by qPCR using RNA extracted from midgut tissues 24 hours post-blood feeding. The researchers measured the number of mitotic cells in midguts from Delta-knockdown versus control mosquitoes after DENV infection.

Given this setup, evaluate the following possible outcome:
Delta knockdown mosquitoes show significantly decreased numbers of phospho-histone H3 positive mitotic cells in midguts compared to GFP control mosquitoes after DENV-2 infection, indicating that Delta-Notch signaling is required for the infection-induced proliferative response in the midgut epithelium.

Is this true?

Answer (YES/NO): YES